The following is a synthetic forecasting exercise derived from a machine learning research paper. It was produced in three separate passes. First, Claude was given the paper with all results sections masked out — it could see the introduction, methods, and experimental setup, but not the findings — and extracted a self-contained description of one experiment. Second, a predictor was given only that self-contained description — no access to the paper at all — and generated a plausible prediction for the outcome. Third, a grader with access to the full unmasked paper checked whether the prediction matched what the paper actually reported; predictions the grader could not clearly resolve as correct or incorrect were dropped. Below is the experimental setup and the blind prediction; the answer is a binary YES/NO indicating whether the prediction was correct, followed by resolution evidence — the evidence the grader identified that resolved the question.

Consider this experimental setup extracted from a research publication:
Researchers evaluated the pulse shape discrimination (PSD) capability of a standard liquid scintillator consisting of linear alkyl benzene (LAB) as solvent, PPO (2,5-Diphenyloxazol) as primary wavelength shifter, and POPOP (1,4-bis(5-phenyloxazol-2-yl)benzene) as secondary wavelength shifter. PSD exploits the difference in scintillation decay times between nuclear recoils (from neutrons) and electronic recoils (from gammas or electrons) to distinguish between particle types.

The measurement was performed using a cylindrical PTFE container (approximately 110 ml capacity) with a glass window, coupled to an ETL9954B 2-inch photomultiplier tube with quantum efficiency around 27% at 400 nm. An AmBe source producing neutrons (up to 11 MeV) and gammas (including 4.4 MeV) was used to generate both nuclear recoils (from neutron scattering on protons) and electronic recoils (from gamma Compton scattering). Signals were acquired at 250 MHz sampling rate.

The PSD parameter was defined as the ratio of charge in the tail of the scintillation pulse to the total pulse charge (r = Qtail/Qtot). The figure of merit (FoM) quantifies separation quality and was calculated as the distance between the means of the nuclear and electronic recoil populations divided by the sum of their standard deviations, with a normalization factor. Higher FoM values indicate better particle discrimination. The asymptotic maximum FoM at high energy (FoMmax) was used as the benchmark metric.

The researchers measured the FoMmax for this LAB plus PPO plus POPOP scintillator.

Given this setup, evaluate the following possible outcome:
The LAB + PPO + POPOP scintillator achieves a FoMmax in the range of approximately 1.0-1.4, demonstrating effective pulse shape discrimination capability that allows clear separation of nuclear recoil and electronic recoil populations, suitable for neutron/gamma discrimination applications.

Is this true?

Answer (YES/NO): YES